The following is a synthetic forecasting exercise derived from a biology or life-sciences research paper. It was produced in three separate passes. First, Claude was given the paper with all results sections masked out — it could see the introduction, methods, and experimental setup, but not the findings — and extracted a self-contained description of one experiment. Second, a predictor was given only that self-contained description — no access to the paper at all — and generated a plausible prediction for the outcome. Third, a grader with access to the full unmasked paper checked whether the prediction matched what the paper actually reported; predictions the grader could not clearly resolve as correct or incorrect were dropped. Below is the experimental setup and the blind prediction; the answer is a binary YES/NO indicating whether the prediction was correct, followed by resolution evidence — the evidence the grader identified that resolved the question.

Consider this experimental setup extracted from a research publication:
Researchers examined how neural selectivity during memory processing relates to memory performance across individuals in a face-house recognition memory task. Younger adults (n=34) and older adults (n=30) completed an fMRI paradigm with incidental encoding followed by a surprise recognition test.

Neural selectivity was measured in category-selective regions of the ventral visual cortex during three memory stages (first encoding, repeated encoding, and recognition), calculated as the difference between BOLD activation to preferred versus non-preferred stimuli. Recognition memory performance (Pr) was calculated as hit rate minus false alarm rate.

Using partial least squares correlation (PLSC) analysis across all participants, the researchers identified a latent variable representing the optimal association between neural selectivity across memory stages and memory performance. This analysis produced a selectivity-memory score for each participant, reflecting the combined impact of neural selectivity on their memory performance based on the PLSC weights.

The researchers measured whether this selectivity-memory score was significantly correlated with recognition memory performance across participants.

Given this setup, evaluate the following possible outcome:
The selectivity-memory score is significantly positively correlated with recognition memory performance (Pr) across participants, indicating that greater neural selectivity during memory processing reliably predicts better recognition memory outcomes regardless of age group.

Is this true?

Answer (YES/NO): NO